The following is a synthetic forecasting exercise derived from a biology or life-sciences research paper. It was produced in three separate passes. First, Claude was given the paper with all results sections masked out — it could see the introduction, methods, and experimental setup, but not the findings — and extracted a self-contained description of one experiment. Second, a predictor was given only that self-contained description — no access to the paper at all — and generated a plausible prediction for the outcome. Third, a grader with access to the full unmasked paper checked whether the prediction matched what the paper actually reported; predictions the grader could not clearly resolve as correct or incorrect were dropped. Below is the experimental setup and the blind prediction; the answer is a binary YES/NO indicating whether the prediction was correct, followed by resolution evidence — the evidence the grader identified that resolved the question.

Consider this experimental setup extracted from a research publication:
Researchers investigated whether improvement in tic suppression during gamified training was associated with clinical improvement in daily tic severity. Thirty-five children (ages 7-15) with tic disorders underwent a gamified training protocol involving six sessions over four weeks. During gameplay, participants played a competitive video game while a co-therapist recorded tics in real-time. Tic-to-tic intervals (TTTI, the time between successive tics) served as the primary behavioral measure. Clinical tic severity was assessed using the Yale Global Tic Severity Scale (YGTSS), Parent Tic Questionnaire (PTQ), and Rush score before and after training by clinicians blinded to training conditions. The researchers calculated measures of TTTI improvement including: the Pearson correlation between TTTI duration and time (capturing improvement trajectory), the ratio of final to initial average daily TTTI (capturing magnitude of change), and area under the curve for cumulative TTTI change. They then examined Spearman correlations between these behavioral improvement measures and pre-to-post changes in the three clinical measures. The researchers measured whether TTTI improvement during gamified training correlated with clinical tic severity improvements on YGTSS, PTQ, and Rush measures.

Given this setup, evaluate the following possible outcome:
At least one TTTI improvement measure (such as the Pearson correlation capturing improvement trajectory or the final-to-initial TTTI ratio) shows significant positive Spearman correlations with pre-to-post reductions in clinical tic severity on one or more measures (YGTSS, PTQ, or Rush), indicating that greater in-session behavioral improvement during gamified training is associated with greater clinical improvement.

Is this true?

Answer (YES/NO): NO